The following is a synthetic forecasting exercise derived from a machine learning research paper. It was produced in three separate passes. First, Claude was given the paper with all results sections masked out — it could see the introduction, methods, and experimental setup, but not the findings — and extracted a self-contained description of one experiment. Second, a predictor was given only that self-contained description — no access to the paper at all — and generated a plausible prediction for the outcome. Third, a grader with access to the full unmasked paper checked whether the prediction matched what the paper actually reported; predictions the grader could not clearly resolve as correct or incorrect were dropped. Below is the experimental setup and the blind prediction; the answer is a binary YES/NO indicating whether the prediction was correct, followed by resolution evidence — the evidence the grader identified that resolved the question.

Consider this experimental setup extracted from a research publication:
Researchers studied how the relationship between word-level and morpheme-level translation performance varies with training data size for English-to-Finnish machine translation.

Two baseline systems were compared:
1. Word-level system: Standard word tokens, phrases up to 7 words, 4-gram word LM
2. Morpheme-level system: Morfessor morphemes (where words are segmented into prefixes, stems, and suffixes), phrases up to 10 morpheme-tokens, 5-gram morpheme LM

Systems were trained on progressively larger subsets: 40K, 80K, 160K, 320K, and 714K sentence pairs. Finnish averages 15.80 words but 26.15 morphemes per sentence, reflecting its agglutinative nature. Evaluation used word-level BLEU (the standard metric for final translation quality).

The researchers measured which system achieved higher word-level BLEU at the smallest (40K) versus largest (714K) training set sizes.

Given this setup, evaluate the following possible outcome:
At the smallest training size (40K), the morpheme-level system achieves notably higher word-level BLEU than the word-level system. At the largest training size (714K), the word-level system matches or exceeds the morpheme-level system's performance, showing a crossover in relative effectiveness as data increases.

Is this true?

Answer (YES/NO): NO